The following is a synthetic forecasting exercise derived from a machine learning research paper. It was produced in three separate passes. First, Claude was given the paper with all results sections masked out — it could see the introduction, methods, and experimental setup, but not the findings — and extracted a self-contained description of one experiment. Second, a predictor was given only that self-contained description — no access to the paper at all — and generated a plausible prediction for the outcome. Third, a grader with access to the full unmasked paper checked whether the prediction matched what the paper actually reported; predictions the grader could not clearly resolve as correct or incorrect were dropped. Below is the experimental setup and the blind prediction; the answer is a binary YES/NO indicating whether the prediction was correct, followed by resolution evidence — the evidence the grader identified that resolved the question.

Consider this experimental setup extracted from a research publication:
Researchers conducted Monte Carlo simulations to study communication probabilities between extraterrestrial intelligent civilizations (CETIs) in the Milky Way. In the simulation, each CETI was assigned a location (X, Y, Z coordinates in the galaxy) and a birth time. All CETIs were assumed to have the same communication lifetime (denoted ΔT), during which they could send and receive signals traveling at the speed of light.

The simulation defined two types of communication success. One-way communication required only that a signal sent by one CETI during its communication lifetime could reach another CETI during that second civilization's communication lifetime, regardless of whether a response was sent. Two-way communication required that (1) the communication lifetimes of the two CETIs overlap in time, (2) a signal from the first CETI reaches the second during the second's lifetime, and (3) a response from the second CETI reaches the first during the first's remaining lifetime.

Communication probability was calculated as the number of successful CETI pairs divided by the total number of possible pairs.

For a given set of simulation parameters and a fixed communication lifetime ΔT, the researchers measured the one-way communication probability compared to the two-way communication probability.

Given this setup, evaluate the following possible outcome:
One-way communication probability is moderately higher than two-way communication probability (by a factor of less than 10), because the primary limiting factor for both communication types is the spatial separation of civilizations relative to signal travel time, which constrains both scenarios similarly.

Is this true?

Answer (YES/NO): NO